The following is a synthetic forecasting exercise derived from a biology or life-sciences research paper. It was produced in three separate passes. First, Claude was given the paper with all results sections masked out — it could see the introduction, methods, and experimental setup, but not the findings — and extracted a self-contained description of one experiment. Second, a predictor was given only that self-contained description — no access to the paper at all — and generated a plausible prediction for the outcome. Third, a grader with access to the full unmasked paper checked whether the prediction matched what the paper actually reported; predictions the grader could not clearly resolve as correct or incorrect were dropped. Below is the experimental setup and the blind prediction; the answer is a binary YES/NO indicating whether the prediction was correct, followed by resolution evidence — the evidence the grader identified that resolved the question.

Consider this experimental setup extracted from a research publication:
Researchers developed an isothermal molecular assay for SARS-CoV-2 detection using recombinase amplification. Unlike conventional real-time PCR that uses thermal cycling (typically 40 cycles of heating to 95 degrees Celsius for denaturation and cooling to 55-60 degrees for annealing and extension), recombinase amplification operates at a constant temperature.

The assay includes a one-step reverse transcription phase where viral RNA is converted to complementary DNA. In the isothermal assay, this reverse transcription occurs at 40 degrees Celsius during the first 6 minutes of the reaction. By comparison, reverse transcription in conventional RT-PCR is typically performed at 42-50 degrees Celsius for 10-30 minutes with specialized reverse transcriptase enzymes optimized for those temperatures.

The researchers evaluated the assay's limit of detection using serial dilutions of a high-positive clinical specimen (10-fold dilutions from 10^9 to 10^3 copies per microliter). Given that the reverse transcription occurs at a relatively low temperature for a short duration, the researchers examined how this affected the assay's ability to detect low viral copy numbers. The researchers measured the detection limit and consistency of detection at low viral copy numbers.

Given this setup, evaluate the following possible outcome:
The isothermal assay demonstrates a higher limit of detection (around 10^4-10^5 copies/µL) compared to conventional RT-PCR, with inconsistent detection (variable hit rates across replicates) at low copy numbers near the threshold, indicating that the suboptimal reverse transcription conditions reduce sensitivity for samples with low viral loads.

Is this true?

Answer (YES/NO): NO